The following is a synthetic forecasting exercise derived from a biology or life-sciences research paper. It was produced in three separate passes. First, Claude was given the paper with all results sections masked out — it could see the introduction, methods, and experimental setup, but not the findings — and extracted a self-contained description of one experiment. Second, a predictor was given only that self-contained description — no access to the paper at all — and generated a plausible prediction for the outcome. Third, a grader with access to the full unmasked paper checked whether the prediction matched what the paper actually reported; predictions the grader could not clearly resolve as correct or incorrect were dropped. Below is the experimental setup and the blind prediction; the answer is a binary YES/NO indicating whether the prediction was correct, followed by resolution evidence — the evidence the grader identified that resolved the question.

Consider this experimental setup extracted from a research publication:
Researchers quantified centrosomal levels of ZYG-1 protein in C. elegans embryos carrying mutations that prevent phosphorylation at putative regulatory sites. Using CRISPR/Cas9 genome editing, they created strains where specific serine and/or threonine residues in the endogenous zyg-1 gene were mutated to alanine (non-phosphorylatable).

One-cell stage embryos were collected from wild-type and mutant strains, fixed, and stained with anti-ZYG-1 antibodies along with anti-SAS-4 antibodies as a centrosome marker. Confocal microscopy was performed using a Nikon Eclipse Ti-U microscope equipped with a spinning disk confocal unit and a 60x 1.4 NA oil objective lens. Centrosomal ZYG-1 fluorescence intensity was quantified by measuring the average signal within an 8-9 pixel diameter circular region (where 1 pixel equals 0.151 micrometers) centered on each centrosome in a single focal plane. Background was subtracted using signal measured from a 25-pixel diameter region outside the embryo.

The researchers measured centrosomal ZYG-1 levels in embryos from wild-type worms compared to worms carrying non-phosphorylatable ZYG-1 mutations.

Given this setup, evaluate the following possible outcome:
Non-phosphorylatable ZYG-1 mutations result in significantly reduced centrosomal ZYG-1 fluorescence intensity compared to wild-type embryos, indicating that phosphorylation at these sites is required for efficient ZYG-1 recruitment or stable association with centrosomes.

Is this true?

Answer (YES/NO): NO